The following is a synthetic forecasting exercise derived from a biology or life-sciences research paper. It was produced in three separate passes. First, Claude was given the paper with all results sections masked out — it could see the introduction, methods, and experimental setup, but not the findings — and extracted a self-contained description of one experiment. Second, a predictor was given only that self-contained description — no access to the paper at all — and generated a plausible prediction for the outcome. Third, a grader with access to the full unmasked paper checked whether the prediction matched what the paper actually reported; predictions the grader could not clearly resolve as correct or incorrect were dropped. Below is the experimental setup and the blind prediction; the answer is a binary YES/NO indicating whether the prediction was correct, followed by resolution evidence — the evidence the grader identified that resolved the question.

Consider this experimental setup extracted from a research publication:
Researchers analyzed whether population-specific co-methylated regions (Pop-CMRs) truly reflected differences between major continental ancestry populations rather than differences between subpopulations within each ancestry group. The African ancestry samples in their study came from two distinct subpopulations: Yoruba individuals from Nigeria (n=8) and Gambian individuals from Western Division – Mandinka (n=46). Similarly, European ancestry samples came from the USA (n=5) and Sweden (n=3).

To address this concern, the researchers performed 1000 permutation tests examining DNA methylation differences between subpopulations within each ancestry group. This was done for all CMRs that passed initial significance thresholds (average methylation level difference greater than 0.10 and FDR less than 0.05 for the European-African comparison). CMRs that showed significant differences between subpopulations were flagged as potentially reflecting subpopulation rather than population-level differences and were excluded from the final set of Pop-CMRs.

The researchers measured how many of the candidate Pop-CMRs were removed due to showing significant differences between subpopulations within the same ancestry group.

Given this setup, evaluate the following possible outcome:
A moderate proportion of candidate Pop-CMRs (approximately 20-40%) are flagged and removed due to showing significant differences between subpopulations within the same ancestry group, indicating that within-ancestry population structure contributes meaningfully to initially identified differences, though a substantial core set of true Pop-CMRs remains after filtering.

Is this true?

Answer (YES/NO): NO